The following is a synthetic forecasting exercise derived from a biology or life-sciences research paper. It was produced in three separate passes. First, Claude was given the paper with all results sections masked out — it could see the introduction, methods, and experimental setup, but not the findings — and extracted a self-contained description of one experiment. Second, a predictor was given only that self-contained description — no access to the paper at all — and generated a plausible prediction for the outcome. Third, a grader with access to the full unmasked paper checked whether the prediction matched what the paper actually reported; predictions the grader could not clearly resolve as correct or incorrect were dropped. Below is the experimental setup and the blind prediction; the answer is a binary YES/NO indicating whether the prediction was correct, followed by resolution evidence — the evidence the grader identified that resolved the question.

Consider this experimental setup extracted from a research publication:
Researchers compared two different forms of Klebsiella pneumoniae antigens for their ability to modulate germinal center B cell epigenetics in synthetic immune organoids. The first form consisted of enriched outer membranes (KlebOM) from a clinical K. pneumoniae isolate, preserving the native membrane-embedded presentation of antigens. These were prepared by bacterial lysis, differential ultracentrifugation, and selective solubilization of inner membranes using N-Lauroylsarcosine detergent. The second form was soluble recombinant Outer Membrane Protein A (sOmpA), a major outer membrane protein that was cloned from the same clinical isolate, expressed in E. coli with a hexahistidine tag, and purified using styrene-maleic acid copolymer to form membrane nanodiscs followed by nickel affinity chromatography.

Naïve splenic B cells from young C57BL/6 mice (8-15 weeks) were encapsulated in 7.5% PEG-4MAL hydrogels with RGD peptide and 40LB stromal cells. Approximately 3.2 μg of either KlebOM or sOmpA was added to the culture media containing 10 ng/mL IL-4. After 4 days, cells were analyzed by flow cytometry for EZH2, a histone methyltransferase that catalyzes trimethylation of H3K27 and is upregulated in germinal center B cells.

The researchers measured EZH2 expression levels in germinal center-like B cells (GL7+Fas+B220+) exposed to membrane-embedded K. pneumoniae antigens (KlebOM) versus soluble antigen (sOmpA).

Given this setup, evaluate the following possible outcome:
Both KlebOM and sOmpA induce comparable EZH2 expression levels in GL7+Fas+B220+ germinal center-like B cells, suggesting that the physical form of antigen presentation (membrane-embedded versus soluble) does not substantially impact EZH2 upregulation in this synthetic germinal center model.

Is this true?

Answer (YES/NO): NO